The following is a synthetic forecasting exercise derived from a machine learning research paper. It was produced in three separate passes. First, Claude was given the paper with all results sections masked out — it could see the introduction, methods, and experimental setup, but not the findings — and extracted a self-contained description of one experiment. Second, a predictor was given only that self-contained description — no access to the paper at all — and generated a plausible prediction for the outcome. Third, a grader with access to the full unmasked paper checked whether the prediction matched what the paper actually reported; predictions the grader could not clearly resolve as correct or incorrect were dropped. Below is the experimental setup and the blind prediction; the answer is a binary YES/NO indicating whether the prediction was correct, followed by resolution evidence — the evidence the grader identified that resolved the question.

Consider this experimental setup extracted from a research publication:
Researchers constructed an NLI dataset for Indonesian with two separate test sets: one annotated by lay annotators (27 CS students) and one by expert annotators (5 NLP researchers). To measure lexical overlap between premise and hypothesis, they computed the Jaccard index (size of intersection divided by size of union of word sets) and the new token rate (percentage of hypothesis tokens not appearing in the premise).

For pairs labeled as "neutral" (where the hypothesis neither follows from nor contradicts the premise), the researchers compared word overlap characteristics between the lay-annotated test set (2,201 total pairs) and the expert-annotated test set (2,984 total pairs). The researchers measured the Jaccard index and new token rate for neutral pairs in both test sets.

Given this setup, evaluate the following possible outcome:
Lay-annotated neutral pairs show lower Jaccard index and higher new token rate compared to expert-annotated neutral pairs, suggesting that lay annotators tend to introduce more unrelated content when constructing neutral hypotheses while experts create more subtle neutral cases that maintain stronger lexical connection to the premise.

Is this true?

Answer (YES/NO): NO